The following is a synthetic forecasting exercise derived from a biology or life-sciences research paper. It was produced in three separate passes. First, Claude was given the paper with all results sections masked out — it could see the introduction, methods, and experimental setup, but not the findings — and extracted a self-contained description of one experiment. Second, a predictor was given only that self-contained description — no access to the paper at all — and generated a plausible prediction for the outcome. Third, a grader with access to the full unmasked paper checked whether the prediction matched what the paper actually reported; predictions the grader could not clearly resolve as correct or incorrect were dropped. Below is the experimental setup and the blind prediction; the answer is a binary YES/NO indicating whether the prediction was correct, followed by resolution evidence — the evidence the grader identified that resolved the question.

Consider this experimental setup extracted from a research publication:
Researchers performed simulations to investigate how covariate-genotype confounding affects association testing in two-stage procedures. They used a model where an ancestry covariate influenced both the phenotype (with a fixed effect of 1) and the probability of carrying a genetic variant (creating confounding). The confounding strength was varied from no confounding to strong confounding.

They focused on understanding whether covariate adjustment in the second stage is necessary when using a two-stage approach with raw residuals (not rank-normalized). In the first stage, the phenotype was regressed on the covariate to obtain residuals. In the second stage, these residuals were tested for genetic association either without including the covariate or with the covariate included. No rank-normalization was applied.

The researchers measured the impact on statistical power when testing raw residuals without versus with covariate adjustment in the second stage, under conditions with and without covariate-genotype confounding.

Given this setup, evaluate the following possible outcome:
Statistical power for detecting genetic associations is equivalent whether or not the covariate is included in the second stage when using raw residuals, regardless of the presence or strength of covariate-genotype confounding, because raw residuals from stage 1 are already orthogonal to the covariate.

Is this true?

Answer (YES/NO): NO